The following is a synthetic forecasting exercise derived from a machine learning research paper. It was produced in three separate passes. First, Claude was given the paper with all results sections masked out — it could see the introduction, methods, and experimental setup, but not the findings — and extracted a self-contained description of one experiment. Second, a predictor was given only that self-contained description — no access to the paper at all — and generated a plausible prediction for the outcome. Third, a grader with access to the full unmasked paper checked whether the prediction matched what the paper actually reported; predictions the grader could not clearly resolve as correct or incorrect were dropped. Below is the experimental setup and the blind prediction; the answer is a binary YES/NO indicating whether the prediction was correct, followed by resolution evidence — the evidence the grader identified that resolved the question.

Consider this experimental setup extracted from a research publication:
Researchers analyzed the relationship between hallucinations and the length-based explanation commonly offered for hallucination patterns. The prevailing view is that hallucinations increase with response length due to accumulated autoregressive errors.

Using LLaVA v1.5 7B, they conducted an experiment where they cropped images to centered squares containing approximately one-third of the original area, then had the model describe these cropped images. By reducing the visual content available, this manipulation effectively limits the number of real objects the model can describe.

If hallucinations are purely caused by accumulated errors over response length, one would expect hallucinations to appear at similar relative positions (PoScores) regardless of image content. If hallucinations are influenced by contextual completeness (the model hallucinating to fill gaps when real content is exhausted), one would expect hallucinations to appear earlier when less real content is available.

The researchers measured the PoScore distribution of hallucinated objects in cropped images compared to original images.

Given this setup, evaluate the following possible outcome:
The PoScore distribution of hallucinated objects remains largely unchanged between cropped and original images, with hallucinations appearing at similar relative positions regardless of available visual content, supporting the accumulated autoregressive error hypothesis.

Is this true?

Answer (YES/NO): NO